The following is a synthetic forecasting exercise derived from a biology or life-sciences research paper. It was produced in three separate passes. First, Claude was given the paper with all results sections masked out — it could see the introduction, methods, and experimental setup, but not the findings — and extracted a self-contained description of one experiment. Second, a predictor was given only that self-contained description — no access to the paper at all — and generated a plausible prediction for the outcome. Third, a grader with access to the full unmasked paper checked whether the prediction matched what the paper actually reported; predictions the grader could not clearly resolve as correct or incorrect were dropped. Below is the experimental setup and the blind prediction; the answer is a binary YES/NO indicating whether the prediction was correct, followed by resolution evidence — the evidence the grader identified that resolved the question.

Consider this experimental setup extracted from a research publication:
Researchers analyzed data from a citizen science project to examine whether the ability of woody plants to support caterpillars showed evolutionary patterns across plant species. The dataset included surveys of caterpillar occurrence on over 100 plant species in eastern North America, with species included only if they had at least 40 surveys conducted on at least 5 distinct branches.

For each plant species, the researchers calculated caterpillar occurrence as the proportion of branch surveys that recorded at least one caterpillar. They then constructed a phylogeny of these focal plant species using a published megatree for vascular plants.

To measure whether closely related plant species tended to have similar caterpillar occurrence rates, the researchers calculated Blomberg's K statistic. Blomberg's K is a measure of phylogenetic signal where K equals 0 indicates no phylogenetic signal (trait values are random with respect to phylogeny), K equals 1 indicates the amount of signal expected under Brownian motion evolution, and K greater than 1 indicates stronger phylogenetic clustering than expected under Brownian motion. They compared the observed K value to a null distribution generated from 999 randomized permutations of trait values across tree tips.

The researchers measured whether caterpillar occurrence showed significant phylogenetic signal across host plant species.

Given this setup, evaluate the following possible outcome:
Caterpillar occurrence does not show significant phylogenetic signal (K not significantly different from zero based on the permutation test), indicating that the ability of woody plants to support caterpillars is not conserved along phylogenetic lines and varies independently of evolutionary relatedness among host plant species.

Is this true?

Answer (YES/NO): YES